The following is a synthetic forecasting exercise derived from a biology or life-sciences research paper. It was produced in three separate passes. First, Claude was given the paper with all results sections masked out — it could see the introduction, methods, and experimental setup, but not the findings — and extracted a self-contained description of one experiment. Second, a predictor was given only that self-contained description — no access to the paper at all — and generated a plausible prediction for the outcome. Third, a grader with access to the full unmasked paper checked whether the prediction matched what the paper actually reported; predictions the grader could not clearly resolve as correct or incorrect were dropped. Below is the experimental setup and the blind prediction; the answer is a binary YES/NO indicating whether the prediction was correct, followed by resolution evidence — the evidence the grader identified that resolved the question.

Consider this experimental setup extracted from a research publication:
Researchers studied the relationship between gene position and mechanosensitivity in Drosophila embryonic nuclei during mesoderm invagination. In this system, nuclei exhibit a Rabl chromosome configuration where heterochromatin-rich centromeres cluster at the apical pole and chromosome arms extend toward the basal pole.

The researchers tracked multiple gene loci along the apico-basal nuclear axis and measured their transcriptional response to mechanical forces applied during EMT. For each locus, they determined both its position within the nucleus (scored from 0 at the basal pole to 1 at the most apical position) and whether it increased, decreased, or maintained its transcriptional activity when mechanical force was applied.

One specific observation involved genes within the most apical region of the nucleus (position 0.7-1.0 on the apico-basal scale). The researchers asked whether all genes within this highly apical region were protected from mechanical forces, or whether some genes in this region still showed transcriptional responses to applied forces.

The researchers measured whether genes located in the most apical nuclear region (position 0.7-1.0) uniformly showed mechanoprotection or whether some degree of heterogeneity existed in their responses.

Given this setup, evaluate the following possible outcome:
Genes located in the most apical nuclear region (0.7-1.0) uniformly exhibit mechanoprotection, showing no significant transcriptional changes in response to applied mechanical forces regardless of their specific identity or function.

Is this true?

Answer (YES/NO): NO